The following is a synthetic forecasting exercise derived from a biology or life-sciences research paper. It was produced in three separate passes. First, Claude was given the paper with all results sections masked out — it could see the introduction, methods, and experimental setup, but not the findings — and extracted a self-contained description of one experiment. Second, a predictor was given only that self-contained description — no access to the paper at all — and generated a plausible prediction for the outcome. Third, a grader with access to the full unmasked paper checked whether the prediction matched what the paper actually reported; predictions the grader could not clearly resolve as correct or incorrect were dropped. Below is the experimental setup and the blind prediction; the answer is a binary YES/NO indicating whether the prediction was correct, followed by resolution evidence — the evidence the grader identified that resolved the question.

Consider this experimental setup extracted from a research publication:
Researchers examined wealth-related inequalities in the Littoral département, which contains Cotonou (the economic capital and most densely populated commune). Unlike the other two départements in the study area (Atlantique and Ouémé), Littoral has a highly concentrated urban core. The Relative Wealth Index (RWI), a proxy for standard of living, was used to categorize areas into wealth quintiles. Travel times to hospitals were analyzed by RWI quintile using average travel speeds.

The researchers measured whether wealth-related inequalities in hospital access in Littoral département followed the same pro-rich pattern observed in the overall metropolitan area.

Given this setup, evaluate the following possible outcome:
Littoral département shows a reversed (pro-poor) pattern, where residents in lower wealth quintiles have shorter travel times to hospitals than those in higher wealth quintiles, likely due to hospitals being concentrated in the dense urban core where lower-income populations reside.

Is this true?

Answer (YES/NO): NO